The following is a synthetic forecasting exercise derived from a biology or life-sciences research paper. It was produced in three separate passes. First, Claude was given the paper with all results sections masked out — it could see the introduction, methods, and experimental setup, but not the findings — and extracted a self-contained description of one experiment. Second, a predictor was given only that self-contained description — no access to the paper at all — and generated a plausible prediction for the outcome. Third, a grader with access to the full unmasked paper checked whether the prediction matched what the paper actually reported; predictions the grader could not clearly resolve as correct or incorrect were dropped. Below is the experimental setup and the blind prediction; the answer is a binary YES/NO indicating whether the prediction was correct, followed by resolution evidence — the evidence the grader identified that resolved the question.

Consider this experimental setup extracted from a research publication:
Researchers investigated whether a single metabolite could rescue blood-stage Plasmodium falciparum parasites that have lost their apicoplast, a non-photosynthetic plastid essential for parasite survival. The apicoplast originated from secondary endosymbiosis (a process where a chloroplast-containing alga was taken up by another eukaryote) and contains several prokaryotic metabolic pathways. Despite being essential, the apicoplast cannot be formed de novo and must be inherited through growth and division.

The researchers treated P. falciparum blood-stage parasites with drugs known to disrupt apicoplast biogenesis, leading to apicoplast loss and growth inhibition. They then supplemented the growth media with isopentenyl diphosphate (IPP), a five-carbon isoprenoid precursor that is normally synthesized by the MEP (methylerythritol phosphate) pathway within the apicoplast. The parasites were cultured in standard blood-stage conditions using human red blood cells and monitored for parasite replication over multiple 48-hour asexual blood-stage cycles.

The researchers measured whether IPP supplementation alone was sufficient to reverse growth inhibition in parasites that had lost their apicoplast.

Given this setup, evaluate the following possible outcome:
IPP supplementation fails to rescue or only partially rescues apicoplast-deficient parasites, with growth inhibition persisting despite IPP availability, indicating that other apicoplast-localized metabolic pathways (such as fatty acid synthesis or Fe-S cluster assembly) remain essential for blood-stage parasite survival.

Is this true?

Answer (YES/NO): NO